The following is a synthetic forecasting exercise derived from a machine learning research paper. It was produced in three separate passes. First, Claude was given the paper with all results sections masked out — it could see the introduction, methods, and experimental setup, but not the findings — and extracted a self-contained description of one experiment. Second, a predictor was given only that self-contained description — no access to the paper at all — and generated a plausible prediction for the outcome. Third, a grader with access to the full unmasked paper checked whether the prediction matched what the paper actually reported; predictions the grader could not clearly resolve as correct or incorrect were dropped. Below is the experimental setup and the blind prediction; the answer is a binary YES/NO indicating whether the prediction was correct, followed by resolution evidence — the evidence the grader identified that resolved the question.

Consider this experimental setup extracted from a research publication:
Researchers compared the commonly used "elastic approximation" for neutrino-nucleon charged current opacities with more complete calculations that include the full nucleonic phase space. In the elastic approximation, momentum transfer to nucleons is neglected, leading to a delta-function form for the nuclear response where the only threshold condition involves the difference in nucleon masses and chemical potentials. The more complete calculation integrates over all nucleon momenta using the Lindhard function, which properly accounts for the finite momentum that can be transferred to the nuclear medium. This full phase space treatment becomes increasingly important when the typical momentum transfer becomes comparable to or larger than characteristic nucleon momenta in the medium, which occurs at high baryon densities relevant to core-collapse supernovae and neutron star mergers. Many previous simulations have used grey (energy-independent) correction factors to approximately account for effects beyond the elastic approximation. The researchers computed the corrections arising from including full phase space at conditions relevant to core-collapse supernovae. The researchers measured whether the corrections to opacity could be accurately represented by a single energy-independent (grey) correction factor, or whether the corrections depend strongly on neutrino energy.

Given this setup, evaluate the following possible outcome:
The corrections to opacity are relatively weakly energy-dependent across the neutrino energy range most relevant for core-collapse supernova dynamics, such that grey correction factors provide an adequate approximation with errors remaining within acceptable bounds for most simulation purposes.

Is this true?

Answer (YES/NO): NO